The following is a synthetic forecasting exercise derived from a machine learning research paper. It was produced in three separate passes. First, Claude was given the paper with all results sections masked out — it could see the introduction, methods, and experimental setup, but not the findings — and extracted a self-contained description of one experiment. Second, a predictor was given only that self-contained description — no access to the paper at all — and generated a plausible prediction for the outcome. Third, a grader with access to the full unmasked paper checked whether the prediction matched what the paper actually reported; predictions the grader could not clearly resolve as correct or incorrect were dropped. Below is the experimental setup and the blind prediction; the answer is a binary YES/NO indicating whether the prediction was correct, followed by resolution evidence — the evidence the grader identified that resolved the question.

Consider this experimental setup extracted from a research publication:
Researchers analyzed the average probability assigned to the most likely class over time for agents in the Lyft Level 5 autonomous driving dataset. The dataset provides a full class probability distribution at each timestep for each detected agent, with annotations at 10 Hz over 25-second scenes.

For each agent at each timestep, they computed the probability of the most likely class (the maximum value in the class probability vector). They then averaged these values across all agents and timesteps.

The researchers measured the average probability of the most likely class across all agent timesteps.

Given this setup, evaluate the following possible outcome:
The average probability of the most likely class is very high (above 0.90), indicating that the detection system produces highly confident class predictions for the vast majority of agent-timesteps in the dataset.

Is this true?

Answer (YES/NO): YES